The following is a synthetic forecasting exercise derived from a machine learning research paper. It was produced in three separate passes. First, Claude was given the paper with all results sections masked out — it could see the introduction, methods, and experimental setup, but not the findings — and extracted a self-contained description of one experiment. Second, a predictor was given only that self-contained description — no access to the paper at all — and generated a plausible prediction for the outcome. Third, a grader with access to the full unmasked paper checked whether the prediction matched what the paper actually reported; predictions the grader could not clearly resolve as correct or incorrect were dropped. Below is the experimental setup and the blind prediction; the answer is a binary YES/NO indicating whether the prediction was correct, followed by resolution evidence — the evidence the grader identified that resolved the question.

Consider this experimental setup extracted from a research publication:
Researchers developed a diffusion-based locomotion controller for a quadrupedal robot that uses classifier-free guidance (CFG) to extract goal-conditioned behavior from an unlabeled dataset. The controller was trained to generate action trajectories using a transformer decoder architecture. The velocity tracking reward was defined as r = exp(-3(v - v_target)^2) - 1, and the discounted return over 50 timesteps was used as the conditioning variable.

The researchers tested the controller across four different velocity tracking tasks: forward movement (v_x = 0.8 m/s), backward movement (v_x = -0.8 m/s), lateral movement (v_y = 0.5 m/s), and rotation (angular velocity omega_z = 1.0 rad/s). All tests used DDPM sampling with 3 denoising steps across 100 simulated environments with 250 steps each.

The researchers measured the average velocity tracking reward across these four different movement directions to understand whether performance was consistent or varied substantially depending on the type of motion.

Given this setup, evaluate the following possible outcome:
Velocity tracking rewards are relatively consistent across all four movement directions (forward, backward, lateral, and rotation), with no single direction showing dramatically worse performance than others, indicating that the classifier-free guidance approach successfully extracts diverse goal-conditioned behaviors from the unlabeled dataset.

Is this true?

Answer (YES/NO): YES